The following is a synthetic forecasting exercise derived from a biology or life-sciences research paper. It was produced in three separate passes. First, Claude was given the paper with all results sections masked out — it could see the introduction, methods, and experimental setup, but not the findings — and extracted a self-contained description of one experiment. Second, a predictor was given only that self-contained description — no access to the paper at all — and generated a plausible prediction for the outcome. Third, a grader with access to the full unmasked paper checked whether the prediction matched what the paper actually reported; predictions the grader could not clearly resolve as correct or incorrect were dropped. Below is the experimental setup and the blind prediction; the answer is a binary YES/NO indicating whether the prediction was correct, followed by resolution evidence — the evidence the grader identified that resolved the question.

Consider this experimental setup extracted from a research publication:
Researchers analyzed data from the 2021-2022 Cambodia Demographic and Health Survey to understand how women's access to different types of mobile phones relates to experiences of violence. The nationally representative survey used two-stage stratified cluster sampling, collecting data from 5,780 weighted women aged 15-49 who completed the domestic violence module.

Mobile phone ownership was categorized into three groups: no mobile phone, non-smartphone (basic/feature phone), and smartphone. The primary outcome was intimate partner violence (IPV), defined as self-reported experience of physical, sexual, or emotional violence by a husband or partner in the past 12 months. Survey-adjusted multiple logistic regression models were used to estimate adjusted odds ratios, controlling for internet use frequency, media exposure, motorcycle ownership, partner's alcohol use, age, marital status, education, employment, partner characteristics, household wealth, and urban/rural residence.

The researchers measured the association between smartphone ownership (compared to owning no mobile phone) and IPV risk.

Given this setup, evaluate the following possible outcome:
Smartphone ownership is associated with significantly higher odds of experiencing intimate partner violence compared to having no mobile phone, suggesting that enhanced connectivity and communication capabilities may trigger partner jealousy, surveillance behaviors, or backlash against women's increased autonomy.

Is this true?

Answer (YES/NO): NO